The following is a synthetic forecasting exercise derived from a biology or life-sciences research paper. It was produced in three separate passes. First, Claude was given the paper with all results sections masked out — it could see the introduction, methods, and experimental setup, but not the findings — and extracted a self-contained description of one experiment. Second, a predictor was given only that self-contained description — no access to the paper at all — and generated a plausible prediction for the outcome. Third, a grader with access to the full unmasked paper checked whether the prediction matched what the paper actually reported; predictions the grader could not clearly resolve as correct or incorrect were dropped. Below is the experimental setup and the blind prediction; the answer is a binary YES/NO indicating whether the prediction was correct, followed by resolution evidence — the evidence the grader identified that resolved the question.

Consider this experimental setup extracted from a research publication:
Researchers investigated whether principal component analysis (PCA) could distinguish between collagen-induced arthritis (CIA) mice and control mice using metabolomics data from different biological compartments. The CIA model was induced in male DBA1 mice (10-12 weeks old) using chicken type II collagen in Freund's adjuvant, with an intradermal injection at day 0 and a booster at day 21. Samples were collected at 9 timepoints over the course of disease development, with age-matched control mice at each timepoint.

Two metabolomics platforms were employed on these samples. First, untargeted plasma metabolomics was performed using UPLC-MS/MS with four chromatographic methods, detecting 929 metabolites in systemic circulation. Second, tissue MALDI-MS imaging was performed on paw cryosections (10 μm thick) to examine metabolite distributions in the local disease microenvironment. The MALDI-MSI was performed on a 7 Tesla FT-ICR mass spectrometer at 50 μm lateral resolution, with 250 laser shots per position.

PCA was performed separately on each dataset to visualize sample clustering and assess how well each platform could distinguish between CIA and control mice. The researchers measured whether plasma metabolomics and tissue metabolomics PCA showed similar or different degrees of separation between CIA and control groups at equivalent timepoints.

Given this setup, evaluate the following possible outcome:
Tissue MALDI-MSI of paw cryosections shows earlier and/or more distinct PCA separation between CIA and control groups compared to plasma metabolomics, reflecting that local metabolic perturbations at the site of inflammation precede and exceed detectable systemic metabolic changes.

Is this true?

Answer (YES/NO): NO